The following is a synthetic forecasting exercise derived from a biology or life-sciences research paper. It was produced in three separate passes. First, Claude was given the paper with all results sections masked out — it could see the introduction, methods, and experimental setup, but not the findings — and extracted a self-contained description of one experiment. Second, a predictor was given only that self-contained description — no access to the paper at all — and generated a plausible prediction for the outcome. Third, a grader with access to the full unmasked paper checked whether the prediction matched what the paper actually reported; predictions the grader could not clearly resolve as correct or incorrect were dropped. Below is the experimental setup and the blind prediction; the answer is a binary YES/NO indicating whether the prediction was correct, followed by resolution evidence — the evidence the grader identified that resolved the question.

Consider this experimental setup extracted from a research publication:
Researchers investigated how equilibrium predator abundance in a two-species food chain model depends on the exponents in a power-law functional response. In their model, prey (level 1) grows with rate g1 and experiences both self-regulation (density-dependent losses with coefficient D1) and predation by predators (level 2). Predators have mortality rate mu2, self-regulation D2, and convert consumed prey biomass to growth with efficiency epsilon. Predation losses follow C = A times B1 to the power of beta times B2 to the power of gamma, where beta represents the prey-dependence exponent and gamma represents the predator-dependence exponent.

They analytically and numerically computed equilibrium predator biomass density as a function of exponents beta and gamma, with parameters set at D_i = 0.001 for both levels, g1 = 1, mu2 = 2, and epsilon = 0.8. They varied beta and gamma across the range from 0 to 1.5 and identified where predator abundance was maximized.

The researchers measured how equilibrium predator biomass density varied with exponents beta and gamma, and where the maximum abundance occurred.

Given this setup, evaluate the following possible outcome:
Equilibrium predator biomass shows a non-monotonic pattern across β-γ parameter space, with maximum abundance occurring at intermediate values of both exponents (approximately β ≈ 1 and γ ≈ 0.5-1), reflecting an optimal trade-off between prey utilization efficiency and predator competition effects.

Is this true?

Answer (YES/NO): NO